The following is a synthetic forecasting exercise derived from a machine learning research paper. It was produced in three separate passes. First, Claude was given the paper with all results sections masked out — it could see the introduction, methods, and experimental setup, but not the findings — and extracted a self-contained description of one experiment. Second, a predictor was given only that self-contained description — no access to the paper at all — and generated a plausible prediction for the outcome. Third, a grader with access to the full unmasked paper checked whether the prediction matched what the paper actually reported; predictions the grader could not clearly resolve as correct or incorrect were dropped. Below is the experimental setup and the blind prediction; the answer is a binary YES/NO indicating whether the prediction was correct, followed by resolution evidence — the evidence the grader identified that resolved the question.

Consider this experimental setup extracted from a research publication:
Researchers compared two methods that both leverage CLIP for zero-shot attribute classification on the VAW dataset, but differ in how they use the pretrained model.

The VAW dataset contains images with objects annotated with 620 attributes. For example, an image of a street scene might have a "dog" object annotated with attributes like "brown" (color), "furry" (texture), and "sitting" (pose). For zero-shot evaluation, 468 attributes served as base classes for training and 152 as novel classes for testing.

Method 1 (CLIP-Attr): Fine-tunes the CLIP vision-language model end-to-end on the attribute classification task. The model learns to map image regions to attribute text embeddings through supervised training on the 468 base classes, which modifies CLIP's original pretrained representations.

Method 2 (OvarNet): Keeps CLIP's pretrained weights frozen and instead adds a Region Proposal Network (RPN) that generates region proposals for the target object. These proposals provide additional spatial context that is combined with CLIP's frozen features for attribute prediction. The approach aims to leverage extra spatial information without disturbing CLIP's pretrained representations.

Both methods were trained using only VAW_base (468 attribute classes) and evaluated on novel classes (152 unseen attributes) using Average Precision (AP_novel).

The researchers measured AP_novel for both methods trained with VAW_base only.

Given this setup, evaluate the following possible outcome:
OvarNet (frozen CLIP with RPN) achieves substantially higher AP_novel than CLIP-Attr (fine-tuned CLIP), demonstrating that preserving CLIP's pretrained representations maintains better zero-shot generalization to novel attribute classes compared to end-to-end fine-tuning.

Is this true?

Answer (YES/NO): NO